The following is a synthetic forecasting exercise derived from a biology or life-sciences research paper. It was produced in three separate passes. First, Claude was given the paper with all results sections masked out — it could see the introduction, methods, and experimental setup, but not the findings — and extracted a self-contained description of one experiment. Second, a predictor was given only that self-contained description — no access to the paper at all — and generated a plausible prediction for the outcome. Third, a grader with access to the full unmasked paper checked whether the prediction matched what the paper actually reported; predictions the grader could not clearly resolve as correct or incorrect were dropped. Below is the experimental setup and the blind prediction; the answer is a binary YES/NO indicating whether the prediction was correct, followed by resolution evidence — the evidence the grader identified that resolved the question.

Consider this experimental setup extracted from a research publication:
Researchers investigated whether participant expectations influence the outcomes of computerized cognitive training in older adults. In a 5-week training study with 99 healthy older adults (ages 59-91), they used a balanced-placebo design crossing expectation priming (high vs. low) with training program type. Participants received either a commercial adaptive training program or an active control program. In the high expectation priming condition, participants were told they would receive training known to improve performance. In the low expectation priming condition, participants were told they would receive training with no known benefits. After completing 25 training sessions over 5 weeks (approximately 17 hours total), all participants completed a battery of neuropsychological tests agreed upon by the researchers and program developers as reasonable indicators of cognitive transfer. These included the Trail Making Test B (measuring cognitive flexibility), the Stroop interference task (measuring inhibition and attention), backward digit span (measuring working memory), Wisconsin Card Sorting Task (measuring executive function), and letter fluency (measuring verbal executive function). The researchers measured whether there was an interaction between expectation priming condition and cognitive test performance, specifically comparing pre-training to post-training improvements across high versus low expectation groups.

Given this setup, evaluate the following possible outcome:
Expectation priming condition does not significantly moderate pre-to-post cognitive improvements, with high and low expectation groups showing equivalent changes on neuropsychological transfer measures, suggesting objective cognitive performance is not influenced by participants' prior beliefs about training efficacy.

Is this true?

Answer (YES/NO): YES